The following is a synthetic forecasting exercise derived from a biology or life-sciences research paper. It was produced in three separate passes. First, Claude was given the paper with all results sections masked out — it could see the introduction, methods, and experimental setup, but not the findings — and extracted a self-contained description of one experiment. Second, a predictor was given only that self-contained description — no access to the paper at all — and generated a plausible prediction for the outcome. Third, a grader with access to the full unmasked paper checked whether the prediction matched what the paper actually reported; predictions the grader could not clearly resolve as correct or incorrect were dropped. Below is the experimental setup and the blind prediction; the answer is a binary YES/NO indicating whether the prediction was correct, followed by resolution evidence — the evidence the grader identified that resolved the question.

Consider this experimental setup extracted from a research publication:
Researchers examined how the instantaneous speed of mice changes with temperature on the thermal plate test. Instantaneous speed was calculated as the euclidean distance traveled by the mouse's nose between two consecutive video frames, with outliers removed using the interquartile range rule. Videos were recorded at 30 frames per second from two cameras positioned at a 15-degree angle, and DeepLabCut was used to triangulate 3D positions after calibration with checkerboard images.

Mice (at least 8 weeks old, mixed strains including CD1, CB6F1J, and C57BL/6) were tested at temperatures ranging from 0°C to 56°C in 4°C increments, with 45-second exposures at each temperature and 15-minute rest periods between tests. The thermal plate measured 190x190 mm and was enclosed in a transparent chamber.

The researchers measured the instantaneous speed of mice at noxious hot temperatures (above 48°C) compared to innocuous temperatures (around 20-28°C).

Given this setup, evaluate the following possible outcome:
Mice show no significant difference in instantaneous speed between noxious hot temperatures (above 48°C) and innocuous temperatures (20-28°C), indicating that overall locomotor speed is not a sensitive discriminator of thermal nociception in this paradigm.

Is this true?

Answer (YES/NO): NO